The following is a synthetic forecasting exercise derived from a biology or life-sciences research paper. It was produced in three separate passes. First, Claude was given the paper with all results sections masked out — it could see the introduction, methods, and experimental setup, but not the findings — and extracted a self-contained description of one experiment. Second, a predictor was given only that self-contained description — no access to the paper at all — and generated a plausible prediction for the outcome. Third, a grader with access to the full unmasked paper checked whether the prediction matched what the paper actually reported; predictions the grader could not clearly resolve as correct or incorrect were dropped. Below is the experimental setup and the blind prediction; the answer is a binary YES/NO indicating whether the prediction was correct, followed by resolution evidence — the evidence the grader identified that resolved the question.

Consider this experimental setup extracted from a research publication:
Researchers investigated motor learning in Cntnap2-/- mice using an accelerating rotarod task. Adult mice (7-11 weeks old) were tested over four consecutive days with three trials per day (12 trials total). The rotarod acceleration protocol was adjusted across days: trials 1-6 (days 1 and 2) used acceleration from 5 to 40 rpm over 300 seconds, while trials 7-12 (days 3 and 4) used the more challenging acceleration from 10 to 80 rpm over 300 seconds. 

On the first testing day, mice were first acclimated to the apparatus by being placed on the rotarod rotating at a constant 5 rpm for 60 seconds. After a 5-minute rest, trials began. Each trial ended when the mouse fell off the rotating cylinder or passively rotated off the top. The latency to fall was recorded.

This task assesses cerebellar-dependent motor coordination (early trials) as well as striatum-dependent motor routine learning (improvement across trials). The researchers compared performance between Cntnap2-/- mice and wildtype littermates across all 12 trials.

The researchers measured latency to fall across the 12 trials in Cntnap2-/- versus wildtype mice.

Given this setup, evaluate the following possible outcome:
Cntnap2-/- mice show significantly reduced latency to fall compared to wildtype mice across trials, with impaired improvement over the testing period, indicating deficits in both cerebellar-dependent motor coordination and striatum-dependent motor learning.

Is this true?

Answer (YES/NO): NO